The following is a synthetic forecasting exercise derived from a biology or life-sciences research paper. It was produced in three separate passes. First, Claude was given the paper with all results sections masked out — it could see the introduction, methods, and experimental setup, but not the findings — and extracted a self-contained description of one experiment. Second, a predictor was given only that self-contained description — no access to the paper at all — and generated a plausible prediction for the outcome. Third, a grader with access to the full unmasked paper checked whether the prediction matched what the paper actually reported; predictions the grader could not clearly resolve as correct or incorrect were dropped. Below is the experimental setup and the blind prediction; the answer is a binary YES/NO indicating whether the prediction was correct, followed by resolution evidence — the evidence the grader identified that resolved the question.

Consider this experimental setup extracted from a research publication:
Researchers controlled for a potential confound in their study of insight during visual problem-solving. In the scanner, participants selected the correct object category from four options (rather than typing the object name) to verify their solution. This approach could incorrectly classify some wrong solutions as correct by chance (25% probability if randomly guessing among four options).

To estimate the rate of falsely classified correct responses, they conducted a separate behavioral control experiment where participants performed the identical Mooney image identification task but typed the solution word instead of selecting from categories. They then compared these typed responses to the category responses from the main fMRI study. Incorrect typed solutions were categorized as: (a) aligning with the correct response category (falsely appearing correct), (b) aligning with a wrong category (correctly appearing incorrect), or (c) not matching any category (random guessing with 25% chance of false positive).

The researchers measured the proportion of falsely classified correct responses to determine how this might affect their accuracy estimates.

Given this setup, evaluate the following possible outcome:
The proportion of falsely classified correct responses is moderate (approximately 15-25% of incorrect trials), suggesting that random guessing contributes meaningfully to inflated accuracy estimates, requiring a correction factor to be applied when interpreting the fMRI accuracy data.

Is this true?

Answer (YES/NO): YES